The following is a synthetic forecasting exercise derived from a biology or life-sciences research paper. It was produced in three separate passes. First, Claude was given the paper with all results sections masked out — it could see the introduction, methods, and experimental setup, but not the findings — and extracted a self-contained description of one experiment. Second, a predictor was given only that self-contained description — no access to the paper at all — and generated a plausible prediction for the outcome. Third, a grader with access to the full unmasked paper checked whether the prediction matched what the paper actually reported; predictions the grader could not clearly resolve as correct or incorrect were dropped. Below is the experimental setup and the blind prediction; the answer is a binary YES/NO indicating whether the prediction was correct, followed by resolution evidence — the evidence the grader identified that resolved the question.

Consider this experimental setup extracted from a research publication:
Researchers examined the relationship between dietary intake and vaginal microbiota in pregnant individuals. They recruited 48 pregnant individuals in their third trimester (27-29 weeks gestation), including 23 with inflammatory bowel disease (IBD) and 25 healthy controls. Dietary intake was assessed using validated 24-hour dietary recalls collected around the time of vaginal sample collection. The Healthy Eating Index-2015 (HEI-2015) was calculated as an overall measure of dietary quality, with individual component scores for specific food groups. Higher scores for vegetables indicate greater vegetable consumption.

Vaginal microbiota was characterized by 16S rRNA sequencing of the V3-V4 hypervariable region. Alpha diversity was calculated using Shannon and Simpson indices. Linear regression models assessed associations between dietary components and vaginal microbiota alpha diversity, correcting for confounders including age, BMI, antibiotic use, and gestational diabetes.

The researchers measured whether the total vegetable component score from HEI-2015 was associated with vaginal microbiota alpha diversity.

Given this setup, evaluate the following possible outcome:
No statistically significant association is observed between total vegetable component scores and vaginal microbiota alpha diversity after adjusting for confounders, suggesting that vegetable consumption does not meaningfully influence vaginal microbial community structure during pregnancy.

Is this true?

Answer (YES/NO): NO